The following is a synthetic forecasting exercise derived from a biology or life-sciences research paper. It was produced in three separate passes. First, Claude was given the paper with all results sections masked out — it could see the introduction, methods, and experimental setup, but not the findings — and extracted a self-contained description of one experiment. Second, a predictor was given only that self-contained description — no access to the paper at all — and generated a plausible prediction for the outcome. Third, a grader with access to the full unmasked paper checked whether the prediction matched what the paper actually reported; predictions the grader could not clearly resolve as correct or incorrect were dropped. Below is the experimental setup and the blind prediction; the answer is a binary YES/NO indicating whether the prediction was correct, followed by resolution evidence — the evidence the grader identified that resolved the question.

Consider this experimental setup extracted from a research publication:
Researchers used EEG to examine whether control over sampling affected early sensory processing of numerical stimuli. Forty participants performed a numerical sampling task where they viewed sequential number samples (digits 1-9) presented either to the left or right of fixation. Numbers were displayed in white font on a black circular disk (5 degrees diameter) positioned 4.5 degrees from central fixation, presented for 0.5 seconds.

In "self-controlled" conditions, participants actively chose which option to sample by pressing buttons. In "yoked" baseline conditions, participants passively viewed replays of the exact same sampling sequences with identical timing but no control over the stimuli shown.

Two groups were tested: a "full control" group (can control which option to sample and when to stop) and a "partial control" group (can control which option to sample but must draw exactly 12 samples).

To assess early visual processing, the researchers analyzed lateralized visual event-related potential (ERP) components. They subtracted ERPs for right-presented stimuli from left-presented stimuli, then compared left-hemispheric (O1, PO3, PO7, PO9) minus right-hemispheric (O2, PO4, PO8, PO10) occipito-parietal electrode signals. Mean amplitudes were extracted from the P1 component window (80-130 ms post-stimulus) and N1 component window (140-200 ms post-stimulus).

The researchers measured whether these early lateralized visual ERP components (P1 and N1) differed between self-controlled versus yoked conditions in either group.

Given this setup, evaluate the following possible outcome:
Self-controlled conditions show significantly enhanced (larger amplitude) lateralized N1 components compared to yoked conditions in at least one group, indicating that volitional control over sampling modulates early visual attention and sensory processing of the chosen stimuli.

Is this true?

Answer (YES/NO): NO